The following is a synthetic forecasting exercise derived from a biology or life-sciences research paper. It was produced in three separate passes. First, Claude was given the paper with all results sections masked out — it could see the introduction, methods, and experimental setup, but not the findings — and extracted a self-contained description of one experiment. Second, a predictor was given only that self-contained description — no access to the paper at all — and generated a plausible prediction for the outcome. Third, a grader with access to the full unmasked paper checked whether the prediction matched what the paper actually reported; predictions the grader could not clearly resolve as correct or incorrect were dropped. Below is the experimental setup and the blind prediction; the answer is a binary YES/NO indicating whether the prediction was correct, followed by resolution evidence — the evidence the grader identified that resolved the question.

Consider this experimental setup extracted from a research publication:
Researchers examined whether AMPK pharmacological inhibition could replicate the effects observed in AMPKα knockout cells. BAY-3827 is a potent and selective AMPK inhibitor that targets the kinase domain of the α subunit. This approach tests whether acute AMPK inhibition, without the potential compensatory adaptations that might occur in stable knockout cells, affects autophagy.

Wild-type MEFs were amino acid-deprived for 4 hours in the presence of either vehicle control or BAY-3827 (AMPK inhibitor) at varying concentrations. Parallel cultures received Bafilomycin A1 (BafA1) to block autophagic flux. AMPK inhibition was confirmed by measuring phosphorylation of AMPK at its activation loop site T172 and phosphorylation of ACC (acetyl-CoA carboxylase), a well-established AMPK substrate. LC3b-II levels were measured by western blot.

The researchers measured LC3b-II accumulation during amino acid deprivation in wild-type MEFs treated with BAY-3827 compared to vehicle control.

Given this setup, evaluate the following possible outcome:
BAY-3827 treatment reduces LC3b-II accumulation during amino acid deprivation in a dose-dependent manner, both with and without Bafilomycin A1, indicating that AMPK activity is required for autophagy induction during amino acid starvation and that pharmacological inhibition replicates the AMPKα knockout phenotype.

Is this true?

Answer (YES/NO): NO